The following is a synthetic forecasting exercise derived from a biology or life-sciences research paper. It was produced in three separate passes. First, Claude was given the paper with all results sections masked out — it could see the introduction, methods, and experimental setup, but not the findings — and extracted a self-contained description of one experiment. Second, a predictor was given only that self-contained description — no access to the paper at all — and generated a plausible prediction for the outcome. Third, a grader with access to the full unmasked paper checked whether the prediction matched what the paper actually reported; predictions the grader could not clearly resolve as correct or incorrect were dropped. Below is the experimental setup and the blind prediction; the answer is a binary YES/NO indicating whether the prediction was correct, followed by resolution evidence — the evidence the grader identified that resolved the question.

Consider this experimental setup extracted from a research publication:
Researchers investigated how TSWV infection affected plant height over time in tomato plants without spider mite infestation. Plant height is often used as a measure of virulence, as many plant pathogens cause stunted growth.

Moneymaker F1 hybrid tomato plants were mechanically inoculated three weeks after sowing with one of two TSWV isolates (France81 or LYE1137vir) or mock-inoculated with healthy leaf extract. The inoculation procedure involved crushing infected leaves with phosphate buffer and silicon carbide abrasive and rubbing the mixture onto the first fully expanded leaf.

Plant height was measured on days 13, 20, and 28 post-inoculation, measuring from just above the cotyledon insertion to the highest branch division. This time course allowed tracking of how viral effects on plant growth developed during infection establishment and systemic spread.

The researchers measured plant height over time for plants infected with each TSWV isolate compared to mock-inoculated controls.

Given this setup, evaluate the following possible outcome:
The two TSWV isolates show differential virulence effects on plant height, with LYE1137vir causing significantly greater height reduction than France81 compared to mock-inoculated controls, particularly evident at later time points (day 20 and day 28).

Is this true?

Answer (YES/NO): NO